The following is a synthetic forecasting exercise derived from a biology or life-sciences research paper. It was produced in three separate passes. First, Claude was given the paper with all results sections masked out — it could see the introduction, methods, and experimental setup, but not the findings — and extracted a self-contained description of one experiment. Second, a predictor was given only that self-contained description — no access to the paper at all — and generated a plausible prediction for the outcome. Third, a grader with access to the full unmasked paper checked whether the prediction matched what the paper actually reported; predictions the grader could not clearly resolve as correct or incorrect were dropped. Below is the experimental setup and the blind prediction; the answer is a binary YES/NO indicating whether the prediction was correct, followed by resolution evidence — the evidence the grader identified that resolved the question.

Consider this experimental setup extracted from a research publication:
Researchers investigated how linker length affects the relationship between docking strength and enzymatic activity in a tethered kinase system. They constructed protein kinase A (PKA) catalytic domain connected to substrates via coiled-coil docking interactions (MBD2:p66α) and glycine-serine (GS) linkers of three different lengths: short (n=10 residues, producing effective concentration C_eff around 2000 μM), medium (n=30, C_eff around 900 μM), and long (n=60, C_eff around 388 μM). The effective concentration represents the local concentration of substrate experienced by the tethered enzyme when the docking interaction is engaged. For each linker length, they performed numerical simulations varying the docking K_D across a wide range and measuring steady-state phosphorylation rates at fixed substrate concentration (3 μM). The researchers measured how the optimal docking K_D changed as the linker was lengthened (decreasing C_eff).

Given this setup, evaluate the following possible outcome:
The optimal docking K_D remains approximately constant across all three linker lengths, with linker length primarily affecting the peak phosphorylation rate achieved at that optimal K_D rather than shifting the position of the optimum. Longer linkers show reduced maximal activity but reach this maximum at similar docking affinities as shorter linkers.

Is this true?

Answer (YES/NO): NO